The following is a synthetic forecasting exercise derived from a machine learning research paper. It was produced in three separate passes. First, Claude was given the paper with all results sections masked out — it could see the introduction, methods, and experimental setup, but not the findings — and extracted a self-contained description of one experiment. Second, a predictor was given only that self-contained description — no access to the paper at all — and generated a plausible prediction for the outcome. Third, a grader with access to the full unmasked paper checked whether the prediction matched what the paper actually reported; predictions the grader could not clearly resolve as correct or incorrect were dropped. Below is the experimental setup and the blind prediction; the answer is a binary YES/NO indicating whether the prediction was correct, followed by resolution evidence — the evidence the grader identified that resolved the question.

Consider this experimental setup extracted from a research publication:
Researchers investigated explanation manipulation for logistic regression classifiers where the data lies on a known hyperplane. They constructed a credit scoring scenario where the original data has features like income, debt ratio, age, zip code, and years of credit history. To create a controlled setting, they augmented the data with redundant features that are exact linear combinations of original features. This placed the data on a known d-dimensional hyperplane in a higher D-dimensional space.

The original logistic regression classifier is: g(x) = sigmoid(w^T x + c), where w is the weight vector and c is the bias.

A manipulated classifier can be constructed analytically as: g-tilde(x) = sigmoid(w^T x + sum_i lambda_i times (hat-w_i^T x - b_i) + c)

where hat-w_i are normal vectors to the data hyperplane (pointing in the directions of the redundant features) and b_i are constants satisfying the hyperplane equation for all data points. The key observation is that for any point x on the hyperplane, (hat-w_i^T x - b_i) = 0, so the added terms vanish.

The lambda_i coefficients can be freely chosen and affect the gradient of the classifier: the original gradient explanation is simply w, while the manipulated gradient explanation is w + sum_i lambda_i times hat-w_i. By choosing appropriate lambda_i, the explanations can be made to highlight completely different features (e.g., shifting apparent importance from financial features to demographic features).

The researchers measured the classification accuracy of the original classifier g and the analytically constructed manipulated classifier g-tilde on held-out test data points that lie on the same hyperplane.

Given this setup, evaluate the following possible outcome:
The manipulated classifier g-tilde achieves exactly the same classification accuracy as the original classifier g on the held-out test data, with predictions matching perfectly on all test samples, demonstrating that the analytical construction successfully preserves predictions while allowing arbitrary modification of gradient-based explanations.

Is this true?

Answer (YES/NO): YES